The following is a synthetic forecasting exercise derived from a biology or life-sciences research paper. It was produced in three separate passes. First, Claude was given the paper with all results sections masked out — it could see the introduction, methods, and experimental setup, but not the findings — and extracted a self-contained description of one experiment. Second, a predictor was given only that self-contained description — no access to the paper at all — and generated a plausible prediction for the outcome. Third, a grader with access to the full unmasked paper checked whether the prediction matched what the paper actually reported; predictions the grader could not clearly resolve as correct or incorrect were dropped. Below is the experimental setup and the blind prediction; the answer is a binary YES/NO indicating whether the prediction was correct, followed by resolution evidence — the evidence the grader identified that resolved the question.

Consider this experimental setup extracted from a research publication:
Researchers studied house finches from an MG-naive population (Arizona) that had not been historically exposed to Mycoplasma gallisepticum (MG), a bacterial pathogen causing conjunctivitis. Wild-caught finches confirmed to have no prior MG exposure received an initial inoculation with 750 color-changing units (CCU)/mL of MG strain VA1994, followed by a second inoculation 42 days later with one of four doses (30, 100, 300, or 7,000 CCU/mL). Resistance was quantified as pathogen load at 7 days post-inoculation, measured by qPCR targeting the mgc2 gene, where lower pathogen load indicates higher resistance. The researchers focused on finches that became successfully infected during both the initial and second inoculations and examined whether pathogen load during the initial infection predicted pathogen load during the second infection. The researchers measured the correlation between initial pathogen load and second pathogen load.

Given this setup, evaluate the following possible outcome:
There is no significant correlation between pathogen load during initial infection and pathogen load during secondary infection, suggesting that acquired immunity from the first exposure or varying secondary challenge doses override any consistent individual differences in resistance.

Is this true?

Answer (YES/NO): NO